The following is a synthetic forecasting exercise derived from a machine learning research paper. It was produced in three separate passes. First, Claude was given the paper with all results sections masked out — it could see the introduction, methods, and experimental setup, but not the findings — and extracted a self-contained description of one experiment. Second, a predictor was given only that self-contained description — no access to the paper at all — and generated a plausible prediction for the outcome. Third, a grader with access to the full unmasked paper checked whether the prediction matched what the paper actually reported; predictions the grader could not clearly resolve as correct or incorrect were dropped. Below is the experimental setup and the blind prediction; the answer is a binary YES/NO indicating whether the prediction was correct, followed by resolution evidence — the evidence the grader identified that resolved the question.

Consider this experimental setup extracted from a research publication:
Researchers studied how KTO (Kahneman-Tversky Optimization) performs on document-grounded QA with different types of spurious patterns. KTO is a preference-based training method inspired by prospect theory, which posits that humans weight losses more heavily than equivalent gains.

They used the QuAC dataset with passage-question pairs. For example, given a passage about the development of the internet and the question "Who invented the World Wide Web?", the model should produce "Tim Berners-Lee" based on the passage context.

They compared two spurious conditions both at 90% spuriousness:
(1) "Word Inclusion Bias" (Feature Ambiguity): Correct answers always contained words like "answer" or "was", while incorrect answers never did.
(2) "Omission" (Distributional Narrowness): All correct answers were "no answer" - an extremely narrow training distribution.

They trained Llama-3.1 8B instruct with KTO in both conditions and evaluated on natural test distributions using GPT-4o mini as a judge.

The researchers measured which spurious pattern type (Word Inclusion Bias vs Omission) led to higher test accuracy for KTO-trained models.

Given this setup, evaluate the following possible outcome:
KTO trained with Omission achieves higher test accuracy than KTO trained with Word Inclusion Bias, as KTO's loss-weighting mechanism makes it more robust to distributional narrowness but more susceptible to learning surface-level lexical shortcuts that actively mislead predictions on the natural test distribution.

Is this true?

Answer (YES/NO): NO